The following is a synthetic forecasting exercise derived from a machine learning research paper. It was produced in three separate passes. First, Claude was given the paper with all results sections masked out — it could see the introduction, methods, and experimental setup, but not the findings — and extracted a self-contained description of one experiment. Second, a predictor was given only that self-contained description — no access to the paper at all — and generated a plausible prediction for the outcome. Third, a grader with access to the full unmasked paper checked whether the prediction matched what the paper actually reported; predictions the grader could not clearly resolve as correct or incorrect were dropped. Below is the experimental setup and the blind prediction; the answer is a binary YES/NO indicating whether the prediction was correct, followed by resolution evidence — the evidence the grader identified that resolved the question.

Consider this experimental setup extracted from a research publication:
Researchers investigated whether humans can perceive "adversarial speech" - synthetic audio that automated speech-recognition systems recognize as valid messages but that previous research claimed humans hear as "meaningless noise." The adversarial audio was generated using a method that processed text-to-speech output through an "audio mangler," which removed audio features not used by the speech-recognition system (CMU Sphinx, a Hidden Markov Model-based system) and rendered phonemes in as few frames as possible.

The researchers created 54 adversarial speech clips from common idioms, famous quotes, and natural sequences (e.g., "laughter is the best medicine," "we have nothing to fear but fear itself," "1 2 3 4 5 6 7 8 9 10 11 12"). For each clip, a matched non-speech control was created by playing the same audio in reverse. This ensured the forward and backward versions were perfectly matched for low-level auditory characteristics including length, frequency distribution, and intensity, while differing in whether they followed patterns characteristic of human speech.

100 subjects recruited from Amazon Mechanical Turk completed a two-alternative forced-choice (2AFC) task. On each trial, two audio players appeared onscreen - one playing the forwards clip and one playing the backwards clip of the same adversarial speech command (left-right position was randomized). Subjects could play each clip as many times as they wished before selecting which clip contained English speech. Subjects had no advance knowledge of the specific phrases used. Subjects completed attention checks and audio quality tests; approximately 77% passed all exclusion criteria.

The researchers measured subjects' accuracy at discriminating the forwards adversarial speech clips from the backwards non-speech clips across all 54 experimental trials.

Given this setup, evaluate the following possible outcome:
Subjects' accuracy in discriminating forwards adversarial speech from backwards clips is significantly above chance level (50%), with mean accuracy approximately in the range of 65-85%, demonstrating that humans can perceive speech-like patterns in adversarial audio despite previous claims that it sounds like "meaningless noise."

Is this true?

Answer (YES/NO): YES